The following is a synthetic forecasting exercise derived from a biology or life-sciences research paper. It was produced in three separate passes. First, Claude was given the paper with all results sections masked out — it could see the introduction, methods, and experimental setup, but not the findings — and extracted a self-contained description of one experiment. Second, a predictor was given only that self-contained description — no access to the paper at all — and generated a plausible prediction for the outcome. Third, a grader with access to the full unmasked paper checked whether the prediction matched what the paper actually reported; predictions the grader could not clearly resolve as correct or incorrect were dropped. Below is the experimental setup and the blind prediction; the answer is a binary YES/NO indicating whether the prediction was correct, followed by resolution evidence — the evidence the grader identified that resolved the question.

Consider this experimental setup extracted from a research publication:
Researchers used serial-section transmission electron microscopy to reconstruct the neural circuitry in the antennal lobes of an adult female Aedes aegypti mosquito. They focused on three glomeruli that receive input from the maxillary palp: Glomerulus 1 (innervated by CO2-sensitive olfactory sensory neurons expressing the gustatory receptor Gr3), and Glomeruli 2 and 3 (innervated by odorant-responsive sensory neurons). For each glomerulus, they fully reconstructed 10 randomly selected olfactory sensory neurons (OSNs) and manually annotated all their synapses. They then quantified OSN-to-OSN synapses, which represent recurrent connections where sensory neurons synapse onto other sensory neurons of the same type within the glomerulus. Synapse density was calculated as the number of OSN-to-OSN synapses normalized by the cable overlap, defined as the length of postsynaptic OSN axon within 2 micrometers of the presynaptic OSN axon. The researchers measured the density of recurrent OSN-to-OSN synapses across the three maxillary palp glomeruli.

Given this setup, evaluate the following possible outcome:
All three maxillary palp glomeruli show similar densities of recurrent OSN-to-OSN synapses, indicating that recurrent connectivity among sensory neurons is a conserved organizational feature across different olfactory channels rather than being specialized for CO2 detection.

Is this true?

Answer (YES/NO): NO